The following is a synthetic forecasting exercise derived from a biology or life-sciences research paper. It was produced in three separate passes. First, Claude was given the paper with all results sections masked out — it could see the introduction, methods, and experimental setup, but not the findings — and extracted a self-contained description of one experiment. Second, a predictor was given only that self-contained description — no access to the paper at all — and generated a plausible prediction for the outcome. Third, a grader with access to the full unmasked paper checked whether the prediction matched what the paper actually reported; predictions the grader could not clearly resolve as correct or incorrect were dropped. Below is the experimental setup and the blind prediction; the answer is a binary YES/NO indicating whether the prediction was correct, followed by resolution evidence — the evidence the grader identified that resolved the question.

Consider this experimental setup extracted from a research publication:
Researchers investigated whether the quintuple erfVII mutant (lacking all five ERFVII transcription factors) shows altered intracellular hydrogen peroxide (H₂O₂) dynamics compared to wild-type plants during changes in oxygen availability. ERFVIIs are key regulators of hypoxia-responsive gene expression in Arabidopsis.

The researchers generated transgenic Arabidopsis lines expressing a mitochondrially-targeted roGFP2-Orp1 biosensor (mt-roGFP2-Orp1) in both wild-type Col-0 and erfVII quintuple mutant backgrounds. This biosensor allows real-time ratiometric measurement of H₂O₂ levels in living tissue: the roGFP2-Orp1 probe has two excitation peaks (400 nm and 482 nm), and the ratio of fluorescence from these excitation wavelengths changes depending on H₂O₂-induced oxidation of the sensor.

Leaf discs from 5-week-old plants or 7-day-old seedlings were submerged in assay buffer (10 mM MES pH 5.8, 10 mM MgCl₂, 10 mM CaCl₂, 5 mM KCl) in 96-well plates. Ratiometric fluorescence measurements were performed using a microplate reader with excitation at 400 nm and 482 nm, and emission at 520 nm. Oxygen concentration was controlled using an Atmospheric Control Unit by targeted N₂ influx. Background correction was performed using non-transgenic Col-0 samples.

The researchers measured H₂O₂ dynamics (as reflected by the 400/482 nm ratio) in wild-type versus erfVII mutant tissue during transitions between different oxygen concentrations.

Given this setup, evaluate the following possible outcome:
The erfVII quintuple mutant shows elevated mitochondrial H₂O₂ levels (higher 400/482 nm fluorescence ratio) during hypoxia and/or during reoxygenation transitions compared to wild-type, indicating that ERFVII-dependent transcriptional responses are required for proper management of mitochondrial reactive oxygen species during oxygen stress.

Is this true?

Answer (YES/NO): YES